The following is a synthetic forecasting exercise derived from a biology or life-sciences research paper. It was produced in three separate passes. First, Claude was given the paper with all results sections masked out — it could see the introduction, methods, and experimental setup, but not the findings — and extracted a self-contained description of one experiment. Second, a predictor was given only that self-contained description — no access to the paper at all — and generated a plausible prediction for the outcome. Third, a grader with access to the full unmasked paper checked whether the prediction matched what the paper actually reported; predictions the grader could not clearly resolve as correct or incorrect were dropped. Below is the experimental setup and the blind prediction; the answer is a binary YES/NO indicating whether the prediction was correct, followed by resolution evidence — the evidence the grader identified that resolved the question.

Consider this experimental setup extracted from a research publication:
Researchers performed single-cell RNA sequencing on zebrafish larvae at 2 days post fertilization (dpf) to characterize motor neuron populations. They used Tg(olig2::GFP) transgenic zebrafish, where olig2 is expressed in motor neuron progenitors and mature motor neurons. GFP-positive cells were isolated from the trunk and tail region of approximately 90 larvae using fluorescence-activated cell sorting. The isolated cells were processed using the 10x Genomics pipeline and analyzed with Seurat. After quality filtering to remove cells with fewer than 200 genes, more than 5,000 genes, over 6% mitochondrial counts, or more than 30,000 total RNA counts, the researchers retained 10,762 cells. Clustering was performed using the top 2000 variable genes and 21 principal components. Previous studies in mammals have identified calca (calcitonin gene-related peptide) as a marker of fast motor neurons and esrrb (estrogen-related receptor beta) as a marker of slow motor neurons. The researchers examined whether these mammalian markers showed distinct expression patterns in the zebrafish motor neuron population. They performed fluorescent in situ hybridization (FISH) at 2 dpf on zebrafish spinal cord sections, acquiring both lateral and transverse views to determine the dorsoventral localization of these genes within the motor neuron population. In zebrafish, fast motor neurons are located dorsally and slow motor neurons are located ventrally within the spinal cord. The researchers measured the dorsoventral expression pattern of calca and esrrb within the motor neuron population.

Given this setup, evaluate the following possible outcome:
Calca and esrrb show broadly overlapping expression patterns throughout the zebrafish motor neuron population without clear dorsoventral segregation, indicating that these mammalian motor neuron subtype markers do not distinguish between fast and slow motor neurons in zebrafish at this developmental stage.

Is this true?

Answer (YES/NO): NO